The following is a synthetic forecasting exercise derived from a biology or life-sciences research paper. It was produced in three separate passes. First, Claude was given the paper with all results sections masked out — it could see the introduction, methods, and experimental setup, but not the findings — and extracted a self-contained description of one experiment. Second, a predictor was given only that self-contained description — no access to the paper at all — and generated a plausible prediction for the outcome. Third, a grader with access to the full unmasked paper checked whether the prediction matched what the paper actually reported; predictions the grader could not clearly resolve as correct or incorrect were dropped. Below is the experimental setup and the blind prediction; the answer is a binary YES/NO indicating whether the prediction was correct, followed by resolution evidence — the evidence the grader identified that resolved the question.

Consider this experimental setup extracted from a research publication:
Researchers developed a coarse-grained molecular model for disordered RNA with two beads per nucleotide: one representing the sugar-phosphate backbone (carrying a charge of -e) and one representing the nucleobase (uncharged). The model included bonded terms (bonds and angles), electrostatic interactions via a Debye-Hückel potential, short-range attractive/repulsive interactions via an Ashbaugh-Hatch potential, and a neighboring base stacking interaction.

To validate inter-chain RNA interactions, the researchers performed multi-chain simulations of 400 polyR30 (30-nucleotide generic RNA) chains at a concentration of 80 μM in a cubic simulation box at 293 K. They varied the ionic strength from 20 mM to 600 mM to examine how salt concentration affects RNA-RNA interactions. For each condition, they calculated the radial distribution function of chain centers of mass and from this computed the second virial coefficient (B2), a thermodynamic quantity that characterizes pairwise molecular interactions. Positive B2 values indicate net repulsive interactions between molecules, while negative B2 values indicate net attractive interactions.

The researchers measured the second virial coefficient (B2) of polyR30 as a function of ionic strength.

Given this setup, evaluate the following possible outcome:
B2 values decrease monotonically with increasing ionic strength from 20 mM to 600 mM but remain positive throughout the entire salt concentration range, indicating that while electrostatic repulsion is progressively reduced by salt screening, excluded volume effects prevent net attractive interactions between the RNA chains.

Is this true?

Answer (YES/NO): YES